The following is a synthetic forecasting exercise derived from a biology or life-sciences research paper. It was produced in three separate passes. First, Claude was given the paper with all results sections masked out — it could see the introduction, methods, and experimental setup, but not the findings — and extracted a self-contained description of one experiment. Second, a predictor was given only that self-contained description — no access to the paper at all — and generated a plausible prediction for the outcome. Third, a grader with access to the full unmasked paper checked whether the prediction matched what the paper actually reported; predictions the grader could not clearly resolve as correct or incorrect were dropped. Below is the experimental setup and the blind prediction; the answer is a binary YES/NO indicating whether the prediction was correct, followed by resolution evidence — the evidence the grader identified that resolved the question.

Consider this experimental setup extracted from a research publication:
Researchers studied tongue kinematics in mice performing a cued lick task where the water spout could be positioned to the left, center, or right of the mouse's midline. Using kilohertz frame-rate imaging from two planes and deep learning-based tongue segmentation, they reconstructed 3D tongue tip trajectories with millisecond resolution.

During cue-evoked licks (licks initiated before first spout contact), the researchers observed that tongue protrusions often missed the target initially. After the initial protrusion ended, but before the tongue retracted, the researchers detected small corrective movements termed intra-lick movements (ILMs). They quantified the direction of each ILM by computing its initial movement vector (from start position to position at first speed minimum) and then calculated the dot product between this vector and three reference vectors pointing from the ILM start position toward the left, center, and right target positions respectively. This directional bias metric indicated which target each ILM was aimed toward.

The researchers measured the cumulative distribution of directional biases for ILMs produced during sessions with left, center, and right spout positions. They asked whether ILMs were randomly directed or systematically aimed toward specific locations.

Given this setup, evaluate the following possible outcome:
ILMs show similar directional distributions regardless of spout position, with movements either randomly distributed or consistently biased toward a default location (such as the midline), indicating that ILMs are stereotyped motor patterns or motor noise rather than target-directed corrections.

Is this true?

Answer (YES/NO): NO